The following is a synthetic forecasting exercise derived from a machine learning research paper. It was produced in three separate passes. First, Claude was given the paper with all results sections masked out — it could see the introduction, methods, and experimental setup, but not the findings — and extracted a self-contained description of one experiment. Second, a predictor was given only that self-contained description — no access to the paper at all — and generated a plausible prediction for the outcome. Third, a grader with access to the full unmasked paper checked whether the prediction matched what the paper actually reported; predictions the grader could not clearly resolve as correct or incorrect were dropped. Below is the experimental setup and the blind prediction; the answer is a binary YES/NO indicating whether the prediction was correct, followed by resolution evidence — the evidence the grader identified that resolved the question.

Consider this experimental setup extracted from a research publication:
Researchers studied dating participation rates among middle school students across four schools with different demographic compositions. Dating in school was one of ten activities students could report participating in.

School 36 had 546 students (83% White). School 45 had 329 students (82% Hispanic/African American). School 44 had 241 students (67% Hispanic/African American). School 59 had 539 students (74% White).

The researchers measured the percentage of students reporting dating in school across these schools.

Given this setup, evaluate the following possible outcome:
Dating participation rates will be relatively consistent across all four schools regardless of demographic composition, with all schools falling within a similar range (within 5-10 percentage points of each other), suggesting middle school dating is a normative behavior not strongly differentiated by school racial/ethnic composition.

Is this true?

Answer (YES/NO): YES